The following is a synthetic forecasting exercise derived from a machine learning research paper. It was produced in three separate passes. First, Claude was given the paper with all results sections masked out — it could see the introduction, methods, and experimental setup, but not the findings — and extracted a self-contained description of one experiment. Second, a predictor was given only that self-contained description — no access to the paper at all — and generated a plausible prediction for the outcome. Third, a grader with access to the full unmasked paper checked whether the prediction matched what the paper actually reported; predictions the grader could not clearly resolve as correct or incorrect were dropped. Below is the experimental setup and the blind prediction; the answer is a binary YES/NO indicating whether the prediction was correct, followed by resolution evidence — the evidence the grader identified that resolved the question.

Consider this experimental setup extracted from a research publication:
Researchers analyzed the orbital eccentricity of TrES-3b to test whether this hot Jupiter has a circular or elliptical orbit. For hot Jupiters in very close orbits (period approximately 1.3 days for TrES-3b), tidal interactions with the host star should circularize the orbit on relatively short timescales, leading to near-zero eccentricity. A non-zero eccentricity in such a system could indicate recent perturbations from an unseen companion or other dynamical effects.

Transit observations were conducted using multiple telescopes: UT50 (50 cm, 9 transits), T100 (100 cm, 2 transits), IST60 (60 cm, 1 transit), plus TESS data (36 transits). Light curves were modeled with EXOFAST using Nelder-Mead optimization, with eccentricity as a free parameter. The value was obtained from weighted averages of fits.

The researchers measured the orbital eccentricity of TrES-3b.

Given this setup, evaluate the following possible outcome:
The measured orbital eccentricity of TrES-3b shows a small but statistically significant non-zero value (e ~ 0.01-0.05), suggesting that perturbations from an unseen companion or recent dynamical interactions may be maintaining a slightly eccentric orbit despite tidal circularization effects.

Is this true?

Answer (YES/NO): NO